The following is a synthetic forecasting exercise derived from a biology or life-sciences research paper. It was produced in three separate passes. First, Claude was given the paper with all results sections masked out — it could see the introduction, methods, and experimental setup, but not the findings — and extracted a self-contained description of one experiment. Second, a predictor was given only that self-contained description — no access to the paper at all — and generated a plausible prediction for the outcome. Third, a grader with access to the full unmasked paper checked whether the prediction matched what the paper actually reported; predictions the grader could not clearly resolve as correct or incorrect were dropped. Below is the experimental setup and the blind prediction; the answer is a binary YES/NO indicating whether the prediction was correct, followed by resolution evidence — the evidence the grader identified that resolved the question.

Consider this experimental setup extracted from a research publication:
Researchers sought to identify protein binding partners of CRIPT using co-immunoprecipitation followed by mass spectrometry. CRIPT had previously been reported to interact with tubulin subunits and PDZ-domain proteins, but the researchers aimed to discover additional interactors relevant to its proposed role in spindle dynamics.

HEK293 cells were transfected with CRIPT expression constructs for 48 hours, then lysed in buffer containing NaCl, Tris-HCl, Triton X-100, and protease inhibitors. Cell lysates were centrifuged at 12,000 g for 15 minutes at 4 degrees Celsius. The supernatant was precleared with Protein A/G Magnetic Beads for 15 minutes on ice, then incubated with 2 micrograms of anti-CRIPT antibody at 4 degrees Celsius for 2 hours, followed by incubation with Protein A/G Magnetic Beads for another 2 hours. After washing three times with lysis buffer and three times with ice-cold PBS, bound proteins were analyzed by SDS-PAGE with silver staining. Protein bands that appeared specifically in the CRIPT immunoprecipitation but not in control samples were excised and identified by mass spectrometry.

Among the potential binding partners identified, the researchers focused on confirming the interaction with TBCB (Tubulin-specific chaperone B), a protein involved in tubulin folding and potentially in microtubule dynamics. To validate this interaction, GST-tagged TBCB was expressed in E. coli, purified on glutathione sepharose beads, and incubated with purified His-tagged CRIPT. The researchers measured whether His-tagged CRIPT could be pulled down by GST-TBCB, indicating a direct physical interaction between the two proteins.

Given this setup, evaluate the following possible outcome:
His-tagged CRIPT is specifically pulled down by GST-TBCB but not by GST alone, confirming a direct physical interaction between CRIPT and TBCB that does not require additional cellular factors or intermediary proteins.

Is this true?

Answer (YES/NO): YES